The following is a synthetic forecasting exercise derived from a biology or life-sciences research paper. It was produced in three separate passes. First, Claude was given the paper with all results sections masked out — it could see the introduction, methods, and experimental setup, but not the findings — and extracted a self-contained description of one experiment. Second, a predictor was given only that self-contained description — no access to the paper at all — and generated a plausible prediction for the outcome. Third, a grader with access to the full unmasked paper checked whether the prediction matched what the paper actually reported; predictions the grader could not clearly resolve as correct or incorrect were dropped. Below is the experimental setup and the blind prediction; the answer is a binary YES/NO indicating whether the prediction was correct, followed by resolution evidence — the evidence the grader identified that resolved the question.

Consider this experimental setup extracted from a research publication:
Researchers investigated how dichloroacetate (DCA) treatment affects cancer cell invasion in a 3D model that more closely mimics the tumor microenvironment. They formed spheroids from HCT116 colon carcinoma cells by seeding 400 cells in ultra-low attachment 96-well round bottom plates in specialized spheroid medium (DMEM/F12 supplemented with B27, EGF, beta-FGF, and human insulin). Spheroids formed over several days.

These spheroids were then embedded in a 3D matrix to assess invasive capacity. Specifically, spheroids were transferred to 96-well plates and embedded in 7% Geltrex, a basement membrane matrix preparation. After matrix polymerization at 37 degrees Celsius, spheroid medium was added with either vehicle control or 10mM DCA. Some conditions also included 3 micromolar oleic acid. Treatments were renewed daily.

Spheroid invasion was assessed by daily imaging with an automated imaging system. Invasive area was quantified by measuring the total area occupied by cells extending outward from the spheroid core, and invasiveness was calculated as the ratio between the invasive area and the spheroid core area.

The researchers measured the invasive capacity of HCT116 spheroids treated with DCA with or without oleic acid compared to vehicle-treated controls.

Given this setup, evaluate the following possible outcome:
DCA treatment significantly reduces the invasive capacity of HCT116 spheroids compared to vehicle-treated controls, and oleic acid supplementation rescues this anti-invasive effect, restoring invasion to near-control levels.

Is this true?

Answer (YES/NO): NO